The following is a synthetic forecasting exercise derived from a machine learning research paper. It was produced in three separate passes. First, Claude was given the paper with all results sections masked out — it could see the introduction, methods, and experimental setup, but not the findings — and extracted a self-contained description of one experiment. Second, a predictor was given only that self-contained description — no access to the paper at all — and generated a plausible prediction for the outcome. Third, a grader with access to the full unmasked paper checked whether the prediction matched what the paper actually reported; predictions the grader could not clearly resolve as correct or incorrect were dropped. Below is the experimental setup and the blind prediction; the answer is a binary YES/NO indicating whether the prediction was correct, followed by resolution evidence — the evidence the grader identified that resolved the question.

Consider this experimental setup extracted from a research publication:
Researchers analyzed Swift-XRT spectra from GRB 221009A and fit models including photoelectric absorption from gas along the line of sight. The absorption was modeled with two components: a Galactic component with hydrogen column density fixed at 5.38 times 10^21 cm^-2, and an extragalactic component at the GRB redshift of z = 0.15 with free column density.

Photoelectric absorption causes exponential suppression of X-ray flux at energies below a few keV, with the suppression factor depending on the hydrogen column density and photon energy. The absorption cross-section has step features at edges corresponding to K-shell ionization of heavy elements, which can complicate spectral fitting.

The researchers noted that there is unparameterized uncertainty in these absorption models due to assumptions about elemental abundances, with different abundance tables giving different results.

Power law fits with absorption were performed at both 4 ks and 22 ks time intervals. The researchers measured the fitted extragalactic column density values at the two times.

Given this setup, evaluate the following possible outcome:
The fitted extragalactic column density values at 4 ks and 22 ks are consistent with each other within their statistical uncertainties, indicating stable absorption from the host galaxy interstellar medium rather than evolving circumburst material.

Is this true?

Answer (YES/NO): NO